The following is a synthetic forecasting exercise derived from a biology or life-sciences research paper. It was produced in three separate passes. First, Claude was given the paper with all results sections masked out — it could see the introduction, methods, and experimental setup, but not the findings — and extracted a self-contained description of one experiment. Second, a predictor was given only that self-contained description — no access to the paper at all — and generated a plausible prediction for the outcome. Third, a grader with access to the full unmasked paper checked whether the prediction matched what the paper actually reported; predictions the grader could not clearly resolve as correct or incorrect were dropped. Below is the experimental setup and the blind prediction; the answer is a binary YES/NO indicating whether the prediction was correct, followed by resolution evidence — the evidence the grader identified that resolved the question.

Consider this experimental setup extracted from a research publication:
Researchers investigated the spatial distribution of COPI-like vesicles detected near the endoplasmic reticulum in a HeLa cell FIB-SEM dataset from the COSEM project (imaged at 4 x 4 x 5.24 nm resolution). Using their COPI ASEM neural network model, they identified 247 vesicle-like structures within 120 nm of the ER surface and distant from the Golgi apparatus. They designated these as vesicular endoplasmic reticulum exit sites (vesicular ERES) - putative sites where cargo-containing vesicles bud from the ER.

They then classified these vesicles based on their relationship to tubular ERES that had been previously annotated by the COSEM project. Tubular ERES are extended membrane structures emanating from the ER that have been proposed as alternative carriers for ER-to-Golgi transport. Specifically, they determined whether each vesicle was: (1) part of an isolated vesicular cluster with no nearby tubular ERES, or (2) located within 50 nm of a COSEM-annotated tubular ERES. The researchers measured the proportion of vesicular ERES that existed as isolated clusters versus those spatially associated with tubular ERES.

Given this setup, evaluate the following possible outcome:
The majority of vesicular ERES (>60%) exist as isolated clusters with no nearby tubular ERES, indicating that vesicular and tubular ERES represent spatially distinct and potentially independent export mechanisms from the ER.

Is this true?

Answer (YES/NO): YES